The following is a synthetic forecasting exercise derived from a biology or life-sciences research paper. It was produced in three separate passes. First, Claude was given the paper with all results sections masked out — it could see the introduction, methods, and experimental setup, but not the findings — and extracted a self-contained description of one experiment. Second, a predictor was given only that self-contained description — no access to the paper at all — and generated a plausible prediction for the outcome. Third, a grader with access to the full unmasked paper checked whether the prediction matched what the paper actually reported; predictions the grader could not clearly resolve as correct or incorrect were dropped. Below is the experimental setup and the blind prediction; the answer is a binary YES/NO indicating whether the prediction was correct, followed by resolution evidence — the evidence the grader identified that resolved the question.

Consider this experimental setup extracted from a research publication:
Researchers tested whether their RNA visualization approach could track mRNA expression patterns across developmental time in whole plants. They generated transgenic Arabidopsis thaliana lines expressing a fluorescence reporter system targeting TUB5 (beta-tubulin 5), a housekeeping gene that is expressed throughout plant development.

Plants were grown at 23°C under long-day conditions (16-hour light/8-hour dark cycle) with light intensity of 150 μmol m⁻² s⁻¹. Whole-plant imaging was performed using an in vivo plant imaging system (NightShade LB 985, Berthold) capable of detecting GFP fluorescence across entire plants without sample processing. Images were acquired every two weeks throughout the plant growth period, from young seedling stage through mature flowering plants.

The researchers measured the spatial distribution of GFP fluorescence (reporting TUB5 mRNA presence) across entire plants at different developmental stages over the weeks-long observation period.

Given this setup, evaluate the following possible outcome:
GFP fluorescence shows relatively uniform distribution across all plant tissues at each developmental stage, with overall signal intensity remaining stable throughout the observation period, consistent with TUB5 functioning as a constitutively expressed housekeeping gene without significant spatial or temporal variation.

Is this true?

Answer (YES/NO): NO